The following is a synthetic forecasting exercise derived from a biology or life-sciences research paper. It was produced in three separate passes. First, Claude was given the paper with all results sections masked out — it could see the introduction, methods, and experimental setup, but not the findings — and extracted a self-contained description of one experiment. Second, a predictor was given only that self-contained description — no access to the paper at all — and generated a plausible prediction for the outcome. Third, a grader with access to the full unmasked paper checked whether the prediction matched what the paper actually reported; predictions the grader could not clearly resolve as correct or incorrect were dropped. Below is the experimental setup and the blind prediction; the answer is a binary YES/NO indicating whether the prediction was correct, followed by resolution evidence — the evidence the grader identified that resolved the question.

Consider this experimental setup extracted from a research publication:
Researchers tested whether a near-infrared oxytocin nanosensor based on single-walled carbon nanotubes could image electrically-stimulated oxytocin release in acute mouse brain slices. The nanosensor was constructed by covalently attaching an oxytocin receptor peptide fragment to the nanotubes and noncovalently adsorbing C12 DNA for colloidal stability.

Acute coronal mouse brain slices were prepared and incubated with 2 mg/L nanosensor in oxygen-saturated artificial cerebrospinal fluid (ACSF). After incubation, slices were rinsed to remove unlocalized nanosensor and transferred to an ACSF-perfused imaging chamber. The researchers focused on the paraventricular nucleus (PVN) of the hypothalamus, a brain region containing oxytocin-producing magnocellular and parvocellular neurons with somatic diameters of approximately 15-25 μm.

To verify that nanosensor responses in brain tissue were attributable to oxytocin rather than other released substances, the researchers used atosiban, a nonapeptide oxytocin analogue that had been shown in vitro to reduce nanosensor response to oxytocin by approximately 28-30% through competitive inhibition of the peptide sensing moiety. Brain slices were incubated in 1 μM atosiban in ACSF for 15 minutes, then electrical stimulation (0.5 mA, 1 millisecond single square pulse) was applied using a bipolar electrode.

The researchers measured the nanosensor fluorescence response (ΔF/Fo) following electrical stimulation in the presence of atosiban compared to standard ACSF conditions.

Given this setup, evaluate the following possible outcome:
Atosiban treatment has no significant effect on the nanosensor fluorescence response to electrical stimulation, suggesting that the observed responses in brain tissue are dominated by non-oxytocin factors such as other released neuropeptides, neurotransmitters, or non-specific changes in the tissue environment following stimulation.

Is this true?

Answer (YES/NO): NO